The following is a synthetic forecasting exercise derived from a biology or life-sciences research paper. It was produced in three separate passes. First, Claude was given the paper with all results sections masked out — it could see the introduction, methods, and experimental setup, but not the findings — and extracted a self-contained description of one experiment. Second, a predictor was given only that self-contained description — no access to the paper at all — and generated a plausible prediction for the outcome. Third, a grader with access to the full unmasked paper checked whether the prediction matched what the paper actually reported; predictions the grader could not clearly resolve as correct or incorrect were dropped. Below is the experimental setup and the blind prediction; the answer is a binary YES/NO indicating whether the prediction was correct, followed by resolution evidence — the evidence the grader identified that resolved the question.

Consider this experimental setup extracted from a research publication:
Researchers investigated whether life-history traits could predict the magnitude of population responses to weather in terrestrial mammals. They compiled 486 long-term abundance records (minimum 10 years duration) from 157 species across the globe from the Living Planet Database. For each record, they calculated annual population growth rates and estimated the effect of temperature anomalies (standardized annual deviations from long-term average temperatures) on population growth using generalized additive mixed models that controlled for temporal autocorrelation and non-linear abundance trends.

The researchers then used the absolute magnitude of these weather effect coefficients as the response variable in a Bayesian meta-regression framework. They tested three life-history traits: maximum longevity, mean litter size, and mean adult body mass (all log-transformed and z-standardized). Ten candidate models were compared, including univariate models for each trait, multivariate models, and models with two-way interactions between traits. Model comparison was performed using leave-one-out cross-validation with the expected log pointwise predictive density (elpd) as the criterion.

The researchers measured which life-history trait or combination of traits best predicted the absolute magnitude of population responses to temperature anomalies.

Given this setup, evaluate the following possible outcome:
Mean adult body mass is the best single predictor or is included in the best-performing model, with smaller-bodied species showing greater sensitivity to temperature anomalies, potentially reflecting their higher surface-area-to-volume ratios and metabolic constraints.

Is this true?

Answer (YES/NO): NO